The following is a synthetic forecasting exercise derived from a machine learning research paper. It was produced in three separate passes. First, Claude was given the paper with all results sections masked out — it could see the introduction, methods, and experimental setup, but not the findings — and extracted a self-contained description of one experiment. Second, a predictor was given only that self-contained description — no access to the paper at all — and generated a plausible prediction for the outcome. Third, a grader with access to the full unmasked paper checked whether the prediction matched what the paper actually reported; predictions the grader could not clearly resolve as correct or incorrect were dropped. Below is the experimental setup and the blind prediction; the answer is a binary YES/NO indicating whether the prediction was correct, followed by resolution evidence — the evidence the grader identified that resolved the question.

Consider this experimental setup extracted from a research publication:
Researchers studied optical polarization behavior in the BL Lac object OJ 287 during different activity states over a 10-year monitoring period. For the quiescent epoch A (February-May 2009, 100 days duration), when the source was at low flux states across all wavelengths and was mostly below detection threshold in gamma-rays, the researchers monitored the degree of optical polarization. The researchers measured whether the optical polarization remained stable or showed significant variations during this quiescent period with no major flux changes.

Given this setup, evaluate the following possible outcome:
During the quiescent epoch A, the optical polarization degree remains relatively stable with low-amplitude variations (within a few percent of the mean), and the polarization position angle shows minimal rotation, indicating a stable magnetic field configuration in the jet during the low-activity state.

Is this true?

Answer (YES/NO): NO